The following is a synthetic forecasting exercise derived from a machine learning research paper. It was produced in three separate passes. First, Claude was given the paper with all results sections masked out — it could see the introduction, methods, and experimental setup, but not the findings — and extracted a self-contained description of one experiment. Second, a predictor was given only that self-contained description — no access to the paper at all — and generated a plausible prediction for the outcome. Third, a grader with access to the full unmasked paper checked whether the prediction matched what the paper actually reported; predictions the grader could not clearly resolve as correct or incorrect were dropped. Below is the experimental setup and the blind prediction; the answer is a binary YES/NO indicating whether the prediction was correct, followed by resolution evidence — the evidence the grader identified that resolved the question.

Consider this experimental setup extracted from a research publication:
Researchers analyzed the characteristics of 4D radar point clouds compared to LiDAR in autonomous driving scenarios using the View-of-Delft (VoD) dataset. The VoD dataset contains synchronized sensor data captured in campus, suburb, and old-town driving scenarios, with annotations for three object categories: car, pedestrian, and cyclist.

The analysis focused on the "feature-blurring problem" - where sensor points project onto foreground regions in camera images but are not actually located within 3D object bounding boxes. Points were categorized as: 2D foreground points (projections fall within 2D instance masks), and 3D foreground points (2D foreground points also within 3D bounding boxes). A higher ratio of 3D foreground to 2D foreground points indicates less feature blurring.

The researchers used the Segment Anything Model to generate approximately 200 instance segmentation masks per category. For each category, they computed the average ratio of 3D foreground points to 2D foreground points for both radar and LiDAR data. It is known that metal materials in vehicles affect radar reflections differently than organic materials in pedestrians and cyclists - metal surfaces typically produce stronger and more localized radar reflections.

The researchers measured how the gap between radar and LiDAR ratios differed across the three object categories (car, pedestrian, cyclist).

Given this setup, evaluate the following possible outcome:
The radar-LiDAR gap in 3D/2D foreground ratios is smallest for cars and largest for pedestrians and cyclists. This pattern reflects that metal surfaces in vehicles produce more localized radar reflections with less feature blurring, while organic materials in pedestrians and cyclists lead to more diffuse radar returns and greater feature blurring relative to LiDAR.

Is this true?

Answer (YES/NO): YES